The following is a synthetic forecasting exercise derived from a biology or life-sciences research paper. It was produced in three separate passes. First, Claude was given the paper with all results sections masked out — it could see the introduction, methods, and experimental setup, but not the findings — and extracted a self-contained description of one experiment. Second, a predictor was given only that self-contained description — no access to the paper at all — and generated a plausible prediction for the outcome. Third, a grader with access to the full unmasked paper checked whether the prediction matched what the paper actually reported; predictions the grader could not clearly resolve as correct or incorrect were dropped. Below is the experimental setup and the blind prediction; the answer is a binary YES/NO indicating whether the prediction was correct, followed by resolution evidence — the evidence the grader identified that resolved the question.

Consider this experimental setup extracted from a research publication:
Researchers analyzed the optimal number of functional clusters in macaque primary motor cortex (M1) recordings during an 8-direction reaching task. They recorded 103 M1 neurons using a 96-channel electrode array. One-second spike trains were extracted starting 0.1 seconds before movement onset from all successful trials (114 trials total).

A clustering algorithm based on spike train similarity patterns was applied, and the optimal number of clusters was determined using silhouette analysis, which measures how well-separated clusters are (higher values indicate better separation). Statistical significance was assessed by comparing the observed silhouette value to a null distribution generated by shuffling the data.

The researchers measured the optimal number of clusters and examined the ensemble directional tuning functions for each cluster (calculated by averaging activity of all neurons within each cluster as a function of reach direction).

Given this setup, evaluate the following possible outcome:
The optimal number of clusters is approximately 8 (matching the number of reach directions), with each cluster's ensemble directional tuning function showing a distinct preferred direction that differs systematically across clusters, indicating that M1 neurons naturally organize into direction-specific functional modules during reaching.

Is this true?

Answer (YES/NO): NO